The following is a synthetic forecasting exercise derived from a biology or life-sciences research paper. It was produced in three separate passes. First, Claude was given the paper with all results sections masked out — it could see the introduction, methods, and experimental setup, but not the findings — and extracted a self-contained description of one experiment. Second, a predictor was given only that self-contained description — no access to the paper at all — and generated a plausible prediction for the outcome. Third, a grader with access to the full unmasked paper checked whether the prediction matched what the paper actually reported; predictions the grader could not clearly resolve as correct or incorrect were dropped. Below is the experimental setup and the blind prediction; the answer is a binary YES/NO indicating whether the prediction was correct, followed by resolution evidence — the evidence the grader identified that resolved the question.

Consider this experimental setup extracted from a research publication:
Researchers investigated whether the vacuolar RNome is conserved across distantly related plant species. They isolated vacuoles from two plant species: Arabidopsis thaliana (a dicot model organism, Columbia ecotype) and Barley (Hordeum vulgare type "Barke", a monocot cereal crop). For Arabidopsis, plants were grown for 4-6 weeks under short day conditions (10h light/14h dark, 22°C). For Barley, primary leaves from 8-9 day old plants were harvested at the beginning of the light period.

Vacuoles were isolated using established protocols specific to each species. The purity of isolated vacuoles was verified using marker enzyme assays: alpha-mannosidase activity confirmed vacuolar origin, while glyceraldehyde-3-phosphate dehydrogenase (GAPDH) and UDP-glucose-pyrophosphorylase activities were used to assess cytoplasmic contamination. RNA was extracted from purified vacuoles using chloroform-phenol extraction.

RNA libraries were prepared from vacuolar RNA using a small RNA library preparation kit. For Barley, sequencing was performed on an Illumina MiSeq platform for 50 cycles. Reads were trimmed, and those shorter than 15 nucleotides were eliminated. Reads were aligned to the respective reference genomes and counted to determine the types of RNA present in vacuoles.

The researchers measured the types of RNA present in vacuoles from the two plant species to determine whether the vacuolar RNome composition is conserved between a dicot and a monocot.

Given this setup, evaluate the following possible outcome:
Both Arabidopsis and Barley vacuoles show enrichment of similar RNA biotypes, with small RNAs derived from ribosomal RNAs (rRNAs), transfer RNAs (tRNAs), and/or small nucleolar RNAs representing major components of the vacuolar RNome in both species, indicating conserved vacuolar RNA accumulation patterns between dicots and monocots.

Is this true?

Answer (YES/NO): YES